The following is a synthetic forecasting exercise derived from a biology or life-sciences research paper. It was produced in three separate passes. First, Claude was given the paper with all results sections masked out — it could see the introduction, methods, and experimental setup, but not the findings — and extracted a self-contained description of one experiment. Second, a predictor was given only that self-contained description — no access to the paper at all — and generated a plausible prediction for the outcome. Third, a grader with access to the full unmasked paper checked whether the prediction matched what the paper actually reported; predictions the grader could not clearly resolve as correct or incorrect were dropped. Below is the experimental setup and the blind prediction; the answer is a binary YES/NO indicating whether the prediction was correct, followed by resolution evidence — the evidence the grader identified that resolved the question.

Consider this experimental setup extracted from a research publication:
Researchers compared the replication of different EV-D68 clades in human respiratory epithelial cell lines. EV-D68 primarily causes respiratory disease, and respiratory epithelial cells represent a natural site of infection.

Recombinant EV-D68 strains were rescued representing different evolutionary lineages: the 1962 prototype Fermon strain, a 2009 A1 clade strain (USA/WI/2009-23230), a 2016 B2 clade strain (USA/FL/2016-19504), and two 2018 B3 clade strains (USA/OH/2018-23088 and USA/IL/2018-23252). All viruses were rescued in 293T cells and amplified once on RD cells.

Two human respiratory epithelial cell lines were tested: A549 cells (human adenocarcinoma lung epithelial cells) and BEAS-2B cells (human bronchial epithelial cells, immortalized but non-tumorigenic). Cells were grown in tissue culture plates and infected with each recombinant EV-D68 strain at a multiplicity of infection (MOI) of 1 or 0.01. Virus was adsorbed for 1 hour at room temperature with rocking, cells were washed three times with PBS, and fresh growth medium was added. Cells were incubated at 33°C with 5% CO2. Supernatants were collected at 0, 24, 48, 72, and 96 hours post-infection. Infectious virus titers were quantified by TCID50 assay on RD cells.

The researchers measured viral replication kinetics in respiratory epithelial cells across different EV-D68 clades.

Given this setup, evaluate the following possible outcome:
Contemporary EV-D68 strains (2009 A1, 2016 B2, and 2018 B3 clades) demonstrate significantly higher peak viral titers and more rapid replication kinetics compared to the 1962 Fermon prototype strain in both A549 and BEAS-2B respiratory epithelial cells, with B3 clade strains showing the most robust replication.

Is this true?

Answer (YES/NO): NO